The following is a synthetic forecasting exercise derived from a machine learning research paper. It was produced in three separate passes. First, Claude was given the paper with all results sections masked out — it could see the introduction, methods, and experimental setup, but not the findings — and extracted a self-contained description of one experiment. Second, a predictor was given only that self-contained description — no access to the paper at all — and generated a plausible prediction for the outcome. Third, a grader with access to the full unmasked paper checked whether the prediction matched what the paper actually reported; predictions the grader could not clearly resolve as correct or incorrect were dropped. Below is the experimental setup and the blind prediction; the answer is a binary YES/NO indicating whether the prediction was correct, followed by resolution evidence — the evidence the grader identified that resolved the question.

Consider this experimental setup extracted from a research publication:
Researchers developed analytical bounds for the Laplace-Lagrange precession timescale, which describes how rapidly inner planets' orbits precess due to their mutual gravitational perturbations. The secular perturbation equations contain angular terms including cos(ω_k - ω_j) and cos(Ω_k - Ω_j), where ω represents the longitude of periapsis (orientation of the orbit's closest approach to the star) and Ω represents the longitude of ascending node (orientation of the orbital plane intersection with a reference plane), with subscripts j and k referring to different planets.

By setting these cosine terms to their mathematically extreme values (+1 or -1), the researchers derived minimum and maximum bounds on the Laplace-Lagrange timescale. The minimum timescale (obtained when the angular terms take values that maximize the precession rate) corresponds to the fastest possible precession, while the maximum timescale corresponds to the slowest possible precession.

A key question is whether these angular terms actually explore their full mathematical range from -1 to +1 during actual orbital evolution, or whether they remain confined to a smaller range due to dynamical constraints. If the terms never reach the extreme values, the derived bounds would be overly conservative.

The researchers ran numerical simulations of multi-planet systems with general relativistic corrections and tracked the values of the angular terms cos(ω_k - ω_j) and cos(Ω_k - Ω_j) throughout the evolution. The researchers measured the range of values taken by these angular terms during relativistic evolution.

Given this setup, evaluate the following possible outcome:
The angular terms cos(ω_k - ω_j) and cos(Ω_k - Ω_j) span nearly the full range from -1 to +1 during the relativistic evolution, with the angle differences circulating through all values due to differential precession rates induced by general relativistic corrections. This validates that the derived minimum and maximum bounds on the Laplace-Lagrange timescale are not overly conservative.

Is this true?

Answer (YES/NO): YES